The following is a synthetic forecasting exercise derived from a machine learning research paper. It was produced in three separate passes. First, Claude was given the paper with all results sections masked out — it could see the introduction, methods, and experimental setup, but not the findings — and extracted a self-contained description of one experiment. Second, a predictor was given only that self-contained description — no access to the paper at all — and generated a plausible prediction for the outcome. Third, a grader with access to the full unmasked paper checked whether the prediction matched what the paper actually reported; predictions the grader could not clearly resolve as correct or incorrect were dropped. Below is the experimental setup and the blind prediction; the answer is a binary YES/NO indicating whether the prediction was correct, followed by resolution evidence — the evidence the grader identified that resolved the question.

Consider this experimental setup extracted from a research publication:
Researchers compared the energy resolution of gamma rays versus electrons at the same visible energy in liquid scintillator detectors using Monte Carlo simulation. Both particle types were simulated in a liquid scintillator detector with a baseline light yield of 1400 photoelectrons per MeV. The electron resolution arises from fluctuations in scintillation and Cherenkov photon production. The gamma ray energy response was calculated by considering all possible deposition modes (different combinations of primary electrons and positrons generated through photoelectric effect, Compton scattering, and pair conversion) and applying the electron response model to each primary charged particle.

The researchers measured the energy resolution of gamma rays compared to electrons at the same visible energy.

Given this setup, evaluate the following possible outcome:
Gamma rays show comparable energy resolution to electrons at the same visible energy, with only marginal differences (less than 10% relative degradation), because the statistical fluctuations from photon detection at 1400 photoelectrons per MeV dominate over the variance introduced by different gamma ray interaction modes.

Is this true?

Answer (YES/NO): NO